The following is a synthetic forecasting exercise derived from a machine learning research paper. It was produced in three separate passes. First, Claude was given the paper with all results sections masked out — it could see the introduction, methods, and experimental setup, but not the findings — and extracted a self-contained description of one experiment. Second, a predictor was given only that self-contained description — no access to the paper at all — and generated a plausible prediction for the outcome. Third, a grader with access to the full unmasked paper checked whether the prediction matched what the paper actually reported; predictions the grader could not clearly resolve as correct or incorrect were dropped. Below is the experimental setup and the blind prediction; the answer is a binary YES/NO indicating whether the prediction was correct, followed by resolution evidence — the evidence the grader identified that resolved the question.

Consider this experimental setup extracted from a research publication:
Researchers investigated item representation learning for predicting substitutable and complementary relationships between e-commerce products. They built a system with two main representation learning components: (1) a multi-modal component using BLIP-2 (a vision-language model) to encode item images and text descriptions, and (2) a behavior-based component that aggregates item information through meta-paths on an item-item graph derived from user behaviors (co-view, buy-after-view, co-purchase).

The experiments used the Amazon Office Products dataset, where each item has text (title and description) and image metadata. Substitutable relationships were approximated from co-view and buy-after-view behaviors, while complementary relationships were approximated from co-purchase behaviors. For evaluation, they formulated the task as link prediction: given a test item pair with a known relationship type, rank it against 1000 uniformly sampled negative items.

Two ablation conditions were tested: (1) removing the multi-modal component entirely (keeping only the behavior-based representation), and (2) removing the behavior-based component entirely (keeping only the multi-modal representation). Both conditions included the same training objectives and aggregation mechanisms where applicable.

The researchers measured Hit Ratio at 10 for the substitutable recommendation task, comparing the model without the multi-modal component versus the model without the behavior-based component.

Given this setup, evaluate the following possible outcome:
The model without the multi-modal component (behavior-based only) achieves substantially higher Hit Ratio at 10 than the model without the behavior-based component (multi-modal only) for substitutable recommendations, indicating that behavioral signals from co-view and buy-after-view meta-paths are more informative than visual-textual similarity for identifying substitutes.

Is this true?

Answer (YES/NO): YES